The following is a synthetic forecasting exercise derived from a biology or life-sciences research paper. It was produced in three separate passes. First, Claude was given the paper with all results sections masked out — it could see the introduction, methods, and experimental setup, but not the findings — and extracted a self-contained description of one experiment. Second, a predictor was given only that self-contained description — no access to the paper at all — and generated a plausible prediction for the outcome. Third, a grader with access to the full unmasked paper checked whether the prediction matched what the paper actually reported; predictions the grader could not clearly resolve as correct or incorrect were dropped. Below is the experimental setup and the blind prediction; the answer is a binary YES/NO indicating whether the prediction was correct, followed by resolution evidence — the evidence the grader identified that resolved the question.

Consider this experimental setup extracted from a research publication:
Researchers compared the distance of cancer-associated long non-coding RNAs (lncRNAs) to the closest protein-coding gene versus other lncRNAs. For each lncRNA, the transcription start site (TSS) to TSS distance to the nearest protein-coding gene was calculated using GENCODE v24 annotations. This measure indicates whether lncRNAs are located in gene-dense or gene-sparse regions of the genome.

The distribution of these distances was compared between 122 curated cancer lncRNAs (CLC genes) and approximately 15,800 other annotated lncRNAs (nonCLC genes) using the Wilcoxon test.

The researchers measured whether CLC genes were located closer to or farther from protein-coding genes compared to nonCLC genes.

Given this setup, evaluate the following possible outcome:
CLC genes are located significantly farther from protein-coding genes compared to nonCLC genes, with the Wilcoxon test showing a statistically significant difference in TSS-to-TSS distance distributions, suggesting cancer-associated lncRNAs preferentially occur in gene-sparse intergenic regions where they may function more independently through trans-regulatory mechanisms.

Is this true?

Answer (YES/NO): NO